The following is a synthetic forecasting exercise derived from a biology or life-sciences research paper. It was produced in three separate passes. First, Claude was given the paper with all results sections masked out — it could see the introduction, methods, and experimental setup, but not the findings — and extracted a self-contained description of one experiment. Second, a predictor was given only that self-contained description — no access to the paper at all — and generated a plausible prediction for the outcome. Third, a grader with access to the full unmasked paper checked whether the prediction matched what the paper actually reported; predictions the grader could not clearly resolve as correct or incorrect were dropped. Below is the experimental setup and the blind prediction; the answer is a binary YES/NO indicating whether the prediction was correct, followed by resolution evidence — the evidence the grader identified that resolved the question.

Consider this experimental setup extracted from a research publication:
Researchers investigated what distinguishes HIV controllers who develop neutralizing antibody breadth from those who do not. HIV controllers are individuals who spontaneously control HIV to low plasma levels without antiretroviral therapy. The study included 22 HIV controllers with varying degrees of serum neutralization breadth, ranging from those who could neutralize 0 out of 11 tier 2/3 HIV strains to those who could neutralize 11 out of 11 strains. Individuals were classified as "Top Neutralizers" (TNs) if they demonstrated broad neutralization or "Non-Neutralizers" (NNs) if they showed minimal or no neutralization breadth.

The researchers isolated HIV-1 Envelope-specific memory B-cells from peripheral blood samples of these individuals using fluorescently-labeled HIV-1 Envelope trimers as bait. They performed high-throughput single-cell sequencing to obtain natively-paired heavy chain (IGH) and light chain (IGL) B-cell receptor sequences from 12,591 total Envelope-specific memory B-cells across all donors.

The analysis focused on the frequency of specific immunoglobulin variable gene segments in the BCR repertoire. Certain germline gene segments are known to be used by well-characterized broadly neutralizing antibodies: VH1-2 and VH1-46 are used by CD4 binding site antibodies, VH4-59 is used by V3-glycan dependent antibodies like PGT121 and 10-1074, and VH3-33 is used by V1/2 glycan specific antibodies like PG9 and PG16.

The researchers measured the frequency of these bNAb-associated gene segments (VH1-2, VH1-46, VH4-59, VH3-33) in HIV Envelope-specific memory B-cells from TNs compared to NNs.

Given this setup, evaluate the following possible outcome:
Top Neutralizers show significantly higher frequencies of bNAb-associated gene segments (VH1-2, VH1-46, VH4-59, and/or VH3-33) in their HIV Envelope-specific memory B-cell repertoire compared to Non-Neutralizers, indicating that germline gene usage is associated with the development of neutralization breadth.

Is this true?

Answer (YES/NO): NO